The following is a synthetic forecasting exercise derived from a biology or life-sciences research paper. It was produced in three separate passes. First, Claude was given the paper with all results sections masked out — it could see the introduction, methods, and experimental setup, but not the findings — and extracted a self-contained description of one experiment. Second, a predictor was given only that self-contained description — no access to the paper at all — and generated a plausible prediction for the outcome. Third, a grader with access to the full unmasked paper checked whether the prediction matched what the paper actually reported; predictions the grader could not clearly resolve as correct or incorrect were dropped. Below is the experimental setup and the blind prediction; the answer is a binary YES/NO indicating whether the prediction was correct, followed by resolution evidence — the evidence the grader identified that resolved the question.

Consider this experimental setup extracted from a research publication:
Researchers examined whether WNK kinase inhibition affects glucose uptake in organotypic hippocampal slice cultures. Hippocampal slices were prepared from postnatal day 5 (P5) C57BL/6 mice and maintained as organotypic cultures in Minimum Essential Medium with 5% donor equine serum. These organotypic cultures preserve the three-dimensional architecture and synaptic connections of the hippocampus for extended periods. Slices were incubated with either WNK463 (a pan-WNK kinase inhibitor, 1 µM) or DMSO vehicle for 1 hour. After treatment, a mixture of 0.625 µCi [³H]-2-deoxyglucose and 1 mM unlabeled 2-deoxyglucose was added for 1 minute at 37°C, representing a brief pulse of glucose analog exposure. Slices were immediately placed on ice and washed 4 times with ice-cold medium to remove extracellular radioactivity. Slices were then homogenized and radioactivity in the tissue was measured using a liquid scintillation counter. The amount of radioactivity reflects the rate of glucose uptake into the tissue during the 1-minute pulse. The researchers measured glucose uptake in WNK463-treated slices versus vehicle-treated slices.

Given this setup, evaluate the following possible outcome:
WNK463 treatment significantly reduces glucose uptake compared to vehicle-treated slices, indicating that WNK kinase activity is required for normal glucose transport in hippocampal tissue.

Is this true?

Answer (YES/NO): NO